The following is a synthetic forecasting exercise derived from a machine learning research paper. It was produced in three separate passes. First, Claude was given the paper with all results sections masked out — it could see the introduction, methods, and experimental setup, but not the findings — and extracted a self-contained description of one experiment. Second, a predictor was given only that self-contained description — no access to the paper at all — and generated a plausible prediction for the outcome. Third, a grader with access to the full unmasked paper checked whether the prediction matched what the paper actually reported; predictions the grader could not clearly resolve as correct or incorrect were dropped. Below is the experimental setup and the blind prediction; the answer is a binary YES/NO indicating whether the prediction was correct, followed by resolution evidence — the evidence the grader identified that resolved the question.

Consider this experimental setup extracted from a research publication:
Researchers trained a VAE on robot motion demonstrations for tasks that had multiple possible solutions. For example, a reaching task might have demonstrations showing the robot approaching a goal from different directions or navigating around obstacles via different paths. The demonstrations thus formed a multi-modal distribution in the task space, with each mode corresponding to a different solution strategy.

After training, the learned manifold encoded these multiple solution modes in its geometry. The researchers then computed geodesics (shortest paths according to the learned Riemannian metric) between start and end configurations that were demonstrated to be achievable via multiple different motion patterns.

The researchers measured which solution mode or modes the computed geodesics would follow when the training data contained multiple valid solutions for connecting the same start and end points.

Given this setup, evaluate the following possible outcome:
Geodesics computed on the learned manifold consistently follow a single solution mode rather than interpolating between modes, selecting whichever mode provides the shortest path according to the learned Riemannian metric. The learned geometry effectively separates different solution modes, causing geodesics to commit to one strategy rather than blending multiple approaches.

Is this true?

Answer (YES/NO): NO